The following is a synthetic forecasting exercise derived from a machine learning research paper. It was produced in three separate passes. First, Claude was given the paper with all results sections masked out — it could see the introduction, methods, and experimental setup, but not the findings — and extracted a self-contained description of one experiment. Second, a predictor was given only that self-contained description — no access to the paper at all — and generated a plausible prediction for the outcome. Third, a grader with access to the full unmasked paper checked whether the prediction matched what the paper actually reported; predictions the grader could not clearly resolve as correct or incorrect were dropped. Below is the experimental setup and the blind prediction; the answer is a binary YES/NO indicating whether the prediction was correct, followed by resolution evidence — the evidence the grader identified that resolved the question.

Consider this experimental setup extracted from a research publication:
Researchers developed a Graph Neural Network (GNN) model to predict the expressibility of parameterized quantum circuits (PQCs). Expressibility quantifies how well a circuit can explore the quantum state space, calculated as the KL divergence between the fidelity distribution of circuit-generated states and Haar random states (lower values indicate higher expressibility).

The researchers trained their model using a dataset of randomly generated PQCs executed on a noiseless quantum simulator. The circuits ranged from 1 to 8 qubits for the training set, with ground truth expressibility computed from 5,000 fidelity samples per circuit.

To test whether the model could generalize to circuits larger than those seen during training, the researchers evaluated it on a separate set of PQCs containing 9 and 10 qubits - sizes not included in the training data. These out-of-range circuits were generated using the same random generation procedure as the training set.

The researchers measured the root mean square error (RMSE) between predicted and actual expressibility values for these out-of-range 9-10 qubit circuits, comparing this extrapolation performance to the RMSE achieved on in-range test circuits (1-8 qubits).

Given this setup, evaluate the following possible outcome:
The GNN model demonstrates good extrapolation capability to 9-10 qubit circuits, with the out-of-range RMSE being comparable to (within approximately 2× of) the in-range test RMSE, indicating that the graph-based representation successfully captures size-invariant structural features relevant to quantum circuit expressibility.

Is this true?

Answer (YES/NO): YES